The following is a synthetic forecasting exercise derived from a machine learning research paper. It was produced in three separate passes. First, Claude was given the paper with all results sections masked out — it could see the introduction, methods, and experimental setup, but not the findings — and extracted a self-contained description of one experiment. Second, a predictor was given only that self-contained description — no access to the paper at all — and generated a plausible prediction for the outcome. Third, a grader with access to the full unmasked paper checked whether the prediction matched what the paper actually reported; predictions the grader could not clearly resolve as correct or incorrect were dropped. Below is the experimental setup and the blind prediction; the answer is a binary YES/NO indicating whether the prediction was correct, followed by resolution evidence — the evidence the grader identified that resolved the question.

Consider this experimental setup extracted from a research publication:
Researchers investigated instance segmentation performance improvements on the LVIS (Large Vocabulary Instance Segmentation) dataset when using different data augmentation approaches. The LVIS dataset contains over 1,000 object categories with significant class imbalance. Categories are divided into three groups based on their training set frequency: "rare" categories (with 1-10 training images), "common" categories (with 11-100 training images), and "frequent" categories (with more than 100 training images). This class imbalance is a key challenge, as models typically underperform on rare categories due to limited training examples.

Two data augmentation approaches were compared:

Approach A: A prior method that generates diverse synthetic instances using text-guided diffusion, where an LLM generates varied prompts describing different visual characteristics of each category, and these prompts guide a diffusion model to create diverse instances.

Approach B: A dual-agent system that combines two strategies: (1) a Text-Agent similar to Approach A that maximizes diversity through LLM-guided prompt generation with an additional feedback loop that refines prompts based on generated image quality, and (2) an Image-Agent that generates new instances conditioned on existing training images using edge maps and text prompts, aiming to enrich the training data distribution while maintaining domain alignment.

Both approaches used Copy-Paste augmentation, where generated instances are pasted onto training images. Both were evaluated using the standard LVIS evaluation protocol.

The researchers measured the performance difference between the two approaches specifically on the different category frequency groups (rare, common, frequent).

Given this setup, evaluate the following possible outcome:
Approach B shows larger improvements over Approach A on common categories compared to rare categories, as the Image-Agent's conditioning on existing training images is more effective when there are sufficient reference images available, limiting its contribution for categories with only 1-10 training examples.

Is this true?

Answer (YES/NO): YES